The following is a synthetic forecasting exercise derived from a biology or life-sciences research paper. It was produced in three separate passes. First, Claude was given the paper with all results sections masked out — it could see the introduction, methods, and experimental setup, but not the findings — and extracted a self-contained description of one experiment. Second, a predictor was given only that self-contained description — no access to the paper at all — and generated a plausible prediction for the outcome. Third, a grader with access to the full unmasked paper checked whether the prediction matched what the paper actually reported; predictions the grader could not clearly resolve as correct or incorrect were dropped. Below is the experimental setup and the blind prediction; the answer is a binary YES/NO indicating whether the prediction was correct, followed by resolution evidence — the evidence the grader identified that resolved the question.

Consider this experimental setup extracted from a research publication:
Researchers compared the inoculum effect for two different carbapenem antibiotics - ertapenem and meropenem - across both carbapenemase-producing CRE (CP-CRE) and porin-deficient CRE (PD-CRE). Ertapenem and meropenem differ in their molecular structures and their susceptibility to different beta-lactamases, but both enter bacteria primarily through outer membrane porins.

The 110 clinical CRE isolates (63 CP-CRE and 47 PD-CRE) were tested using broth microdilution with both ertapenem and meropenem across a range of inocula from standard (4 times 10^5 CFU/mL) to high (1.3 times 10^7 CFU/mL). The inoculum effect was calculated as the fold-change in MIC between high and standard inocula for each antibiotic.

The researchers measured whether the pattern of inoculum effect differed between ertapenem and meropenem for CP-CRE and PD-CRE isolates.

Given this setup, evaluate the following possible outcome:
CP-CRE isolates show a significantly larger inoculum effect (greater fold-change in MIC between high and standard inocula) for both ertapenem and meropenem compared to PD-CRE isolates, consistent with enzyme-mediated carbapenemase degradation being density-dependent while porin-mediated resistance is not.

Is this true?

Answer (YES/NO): YES